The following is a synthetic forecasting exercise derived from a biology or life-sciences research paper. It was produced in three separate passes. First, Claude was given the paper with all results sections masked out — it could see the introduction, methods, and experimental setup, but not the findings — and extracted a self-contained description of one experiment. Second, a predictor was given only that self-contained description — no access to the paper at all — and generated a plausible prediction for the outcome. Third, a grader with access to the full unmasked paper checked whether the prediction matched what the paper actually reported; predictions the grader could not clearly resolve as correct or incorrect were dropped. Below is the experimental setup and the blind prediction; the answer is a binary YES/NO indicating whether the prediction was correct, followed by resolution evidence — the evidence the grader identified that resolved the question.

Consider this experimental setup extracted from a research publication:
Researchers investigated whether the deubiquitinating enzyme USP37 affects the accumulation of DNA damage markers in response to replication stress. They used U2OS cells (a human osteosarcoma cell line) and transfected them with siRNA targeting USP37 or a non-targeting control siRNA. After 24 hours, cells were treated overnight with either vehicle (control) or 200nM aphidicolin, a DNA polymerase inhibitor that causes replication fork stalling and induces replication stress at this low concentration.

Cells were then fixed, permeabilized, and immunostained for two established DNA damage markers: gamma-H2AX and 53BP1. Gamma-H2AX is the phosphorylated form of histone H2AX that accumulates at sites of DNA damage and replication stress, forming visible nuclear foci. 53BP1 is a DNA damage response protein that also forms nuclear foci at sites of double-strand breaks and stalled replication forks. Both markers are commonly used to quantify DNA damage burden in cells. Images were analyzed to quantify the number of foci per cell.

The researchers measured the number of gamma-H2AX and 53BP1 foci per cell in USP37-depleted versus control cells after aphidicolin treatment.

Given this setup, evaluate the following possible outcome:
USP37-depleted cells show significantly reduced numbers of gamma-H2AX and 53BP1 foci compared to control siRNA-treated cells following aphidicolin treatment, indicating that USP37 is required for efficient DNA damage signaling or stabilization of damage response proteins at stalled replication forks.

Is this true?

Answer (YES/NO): NO